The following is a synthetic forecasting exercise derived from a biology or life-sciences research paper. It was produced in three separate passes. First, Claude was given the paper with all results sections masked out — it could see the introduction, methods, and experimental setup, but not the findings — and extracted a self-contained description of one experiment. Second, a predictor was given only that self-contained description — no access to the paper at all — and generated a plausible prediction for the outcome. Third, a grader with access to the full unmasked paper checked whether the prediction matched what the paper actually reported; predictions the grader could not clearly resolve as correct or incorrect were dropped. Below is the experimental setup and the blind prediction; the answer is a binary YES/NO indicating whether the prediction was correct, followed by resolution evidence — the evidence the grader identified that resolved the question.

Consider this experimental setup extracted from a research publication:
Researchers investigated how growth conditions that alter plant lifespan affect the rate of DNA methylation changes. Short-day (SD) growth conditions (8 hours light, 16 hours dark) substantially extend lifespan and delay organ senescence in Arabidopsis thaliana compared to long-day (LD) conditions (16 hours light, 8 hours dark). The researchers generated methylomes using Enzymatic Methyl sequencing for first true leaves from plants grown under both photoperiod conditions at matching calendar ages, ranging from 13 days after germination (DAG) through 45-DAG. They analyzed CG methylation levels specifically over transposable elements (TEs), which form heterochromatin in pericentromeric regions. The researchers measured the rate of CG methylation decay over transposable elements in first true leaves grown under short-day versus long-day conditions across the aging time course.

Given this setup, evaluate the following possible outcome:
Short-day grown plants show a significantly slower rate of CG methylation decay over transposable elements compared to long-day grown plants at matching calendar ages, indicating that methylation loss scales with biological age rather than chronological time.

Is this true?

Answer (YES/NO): YES